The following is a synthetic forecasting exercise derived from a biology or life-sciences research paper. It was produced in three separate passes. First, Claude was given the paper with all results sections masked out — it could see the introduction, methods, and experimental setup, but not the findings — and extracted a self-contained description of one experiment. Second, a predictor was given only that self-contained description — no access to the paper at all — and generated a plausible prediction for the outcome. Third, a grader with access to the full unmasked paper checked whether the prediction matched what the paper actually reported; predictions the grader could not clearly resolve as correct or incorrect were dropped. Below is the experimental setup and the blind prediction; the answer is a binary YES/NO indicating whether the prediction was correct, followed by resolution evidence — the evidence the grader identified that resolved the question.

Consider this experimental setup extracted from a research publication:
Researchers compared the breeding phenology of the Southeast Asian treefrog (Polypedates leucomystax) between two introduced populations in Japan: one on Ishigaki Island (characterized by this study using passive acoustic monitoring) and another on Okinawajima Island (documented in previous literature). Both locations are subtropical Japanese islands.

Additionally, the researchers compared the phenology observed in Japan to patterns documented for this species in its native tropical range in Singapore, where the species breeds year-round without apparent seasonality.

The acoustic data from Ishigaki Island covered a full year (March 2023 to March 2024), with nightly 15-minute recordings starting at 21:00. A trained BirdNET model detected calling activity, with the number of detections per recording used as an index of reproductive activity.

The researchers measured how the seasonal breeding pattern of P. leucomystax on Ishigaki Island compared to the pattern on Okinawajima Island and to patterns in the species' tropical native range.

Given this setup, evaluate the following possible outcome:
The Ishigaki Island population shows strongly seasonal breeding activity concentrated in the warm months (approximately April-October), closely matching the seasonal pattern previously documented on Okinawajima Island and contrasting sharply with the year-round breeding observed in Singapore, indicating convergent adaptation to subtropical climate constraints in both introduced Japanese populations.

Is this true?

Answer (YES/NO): YES